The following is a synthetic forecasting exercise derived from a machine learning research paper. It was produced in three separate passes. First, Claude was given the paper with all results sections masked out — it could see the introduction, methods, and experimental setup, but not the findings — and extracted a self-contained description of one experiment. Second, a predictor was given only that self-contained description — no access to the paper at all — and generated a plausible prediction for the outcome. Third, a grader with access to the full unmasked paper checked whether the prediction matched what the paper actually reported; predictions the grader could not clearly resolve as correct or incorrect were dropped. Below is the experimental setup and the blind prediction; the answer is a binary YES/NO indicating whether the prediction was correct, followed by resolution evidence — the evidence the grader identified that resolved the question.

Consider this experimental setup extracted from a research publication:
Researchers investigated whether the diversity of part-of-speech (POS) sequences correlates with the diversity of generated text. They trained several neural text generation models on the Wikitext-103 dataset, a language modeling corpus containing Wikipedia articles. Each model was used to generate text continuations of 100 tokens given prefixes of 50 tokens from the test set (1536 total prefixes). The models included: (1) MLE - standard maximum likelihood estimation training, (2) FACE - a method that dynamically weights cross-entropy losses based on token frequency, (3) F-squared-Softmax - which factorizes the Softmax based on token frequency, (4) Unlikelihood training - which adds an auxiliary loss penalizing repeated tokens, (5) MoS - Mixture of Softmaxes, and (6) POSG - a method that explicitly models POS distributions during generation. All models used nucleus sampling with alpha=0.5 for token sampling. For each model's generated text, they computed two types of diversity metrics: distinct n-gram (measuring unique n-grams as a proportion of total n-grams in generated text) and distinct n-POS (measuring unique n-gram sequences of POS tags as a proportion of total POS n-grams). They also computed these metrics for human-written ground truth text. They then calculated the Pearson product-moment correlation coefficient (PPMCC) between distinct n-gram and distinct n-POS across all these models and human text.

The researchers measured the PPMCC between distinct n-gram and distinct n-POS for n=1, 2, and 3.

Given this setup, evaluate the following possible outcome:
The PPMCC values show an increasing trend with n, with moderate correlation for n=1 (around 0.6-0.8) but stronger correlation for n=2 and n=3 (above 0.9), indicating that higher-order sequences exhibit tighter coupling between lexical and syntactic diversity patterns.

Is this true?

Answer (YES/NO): NO